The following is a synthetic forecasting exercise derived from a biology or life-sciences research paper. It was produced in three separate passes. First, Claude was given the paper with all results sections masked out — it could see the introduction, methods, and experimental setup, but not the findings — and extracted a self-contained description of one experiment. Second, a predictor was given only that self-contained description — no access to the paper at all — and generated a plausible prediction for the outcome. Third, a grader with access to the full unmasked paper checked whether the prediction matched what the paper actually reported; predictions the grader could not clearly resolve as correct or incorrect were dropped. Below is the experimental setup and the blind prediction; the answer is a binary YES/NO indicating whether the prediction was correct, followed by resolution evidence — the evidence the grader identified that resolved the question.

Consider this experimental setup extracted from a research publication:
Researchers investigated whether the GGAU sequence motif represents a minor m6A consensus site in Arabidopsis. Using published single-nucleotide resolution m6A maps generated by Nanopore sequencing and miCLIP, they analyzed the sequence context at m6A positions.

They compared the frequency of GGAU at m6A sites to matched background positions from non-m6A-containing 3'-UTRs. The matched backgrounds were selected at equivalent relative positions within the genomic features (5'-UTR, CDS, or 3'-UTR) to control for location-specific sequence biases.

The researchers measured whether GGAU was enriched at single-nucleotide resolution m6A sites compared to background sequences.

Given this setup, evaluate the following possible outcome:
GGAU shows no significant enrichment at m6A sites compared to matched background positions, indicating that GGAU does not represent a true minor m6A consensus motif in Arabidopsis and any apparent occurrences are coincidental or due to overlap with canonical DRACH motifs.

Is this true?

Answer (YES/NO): NO